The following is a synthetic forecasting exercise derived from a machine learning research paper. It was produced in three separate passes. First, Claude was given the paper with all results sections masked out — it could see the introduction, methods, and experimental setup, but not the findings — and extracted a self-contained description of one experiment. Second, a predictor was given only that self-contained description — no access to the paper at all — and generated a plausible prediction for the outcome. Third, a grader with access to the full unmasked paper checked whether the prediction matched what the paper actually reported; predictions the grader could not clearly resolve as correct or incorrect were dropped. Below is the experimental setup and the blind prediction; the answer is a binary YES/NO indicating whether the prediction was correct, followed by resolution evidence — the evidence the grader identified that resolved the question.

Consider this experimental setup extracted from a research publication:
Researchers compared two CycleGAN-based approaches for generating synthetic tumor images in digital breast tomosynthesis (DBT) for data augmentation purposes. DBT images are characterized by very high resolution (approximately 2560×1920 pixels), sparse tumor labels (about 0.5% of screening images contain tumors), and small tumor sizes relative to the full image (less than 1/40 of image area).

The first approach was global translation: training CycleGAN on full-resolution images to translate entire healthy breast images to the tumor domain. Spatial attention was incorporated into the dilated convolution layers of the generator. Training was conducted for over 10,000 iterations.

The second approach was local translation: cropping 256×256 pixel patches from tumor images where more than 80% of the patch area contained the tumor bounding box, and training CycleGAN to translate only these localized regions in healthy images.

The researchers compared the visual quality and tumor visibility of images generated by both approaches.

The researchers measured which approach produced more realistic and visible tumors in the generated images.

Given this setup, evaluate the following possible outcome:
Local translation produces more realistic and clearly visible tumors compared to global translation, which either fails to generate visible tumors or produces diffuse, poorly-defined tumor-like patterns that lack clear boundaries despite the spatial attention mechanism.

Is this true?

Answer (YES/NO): NO